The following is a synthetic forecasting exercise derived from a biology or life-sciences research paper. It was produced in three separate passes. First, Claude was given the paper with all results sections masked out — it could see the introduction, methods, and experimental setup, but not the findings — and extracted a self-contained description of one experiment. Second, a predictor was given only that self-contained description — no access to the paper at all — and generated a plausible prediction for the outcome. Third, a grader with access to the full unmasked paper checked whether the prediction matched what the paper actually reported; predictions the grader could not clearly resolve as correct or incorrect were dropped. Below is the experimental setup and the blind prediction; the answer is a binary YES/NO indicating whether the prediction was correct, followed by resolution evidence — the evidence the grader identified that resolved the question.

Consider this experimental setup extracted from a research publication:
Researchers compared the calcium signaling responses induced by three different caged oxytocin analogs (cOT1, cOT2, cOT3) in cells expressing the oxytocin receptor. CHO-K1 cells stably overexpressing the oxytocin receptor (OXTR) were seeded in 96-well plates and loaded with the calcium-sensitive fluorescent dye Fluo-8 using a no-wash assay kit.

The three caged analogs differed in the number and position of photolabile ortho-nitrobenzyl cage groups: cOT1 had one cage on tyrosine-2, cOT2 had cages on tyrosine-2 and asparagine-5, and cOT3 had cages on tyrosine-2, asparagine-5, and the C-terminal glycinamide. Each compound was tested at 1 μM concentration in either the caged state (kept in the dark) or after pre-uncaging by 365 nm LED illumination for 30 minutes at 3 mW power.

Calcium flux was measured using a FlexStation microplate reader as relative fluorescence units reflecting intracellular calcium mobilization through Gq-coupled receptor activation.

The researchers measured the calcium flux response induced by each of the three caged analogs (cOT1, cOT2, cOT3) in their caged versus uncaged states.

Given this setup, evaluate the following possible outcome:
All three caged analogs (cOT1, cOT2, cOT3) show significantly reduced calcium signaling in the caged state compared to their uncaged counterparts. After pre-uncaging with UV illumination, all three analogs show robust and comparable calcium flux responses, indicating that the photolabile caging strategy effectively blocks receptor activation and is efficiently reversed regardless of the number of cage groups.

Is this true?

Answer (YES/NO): NO